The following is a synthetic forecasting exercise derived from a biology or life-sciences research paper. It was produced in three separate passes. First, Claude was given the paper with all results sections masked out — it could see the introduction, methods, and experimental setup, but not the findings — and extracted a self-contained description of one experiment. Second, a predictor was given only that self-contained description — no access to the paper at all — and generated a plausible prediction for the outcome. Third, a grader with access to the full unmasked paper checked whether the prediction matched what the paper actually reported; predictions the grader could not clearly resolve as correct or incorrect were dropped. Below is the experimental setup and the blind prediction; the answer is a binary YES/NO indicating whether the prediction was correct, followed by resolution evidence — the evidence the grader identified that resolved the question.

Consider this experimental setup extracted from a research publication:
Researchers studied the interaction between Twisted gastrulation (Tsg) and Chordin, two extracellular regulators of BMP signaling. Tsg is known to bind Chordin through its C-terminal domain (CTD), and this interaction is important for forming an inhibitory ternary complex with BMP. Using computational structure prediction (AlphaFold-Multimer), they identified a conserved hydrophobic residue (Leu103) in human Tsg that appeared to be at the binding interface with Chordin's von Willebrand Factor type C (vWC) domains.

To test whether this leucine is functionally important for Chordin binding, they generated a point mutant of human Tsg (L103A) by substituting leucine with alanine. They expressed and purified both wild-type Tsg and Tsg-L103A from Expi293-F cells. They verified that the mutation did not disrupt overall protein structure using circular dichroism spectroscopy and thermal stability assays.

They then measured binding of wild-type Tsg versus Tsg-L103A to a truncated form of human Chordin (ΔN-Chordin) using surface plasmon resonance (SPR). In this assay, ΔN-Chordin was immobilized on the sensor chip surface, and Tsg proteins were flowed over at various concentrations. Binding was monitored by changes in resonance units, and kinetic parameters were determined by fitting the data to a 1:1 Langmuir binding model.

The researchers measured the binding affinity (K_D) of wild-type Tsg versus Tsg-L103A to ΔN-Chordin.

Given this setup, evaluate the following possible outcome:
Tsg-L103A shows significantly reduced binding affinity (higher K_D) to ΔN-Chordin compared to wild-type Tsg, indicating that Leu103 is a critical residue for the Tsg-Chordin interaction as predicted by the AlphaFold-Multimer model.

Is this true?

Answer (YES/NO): NO